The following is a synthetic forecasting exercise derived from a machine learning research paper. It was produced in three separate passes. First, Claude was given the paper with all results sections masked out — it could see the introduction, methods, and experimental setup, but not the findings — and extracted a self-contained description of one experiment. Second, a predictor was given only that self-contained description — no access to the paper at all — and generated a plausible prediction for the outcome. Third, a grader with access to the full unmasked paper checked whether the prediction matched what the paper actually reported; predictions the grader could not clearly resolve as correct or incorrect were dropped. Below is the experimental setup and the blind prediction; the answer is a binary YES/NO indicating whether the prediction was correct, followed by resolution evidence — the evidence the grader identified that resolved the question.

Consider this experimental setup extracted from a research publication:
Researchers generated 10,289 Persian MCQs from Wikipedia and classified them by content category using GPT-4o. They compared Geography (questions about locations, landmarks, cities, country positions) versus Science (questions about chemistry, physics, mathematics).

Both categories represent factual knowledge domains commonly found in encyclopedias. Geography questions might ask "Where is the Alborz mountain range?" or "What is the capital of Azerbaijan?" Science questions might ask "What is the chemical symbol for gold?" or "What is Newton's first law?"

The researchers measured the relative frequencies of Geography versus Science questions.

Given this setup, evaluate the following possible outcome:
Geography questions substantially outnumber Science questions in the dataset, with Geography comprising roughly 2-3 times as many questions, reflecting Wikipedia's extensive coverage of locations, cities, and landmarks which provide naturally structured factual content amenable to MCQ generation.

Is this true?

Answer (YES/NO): NO